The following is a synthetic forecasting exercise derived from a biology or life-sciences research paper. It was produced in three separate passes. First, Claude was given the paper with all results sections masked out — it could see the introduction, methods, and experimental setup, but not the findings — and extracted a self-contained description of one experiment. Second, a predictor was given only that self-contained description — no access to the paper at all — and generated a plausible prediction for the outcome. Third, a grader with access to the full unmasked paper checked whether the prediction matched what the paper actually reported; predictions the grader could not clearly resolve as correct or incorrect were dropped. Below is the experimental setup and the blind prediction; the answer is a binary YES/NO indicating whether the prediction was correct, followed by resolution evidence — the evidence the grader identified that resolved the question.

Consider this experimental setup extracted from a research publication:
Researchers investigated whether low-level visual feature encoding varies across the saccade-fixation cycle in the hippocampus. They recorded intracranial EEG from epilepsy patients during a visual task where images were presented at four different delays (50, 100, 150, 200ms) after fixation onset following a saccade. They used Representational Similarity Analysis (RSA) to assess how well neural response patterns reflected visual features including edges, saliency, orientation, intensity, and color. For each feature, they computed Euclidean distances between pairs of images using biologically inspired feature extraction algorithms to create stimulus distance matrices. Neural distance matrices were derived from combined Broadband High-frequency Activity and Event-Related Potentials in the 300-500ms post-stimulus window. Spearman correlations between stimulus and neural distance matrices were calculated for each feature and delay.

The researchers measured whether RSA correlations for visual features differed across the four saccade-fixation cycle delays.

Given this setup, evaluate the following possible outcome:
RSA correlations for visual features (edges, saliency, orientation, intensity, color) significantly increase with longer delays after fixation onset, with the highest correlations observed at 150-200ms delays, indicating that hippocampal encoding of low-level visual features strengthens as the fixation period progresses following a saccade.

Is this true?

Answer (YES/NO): NO